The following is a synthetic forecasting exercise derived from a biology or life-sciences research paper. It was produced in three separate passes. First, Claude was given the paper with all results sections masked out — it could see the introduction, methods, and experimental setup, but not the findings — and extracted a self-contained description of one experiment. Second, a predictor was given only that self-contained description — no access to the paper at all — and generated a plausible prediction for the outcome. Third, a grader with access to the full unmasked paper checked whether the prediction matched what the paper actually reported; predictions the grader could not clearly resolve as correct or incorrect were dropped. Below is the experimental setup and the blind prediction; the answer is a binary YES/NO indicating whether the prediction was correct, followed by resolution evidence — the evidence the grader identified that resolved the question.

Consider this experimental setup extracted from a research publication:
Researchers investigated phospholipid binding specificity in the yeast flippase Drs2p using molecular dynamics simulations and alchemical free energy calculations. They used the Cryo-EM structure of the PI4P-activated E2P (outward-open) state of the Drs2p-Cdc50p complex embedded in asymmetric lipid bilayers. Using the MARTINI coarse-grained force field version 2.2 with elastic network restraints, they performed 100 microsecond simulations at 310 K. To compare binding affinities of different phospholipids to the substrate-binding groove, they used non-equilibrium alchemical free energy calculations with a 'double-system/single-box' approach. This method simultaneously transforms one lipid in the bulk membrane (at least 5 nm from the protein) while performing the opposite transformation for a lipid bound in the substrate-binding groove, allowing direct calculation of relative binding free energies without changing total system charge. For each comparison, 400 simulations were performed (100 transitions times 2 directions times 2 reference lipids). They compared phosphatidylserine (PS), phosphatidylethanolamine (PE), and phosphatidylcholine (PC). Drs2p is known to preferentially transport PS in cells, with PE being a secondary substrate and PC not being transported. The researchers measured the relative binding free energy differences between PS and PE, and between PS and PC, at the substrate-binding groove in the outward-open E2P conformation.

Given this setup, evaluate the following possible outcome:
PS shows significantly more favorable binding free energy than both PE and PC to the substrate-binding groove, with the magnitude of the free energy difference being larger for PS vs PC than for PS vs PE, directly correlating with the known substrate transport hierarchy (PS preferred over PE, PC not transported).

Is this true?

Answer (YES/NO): YES